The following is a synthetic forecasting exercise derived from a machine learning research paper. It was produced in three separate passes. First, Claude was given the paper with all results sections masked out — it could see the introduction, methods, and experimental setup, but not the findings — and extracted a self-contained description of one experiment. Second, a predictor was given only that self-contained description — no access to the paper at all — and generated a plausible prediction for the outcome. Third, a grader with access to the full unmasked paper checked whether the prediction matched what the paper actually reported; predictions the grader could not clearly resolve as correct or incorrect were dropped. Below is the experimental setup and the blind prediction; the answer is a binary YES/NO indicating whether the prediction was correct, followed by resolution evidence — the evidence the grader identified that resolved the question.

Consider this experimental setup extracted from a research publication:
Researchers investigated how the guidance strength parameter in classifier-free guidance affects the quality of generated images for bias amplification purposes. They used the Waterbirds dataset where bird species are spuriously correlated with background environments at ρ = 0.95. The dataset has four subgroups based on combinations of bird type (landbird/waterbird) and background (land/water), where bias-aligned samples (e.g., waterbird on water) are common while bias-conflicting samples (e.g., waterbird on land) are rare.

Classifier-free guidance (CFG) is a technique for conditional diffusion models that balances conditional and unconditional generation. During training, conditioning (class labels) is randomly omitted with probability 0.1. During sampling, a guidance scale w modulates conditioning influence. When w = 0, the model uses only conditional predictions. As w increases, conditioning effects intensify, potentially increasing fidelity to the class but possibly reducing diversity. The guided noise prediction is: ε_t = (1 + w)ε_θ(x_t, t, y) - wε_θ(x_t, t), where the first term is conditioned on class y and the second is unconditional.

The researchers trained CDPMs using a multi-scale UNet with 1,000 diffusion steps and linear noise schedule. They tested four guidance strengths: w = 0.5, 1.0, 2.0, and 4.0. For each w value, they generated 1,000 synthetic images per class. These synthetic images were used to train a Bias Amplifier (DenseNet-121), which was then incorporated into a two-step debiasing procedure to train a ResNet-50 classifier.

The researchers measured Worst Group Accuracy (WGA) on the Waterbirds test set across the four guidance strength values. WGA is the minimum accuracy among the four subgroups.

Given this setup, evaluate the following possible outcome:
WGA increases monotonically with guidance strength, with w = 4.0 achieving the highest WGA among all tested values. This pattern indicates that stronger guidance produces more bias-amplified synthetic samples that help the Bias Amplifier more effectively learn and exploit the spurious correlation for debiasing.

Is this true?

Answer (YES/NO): NO